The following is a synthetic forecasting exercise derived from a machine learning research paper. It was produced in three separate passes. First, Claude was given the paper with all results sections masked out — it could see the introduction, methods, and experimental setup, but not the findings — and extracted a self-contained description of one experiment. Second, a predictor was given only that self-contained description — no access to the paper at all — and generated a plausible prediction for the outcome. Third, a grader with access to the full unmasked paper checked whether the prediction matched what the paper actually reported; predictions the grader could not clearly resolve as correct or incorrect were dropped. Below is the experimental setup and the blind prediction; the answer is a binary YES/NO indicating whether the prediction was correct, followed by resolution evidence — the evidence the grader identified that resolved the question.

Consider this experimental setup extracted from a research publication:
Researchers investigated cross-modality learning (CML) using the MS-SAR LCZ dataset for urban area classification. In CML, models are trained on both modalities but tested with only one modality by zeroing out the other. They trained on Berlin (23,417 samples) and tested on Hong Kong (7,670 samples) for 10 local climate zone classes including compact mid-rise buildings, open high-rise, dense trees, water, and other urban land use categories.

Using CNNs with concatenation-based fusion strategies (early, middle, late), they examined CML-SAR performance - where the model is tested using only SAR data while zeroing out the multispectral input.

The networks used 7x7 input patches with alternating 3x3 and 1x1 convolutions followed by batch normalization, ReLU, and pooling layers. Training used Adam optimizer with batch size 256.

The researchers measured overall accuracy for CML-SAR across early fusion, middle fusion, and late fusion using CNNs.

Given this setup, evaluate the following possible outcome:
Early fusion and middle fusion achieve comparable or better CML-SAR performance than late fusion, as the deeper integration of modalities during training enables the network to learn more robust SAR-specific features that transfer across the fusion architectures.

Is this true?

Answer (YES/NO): NO